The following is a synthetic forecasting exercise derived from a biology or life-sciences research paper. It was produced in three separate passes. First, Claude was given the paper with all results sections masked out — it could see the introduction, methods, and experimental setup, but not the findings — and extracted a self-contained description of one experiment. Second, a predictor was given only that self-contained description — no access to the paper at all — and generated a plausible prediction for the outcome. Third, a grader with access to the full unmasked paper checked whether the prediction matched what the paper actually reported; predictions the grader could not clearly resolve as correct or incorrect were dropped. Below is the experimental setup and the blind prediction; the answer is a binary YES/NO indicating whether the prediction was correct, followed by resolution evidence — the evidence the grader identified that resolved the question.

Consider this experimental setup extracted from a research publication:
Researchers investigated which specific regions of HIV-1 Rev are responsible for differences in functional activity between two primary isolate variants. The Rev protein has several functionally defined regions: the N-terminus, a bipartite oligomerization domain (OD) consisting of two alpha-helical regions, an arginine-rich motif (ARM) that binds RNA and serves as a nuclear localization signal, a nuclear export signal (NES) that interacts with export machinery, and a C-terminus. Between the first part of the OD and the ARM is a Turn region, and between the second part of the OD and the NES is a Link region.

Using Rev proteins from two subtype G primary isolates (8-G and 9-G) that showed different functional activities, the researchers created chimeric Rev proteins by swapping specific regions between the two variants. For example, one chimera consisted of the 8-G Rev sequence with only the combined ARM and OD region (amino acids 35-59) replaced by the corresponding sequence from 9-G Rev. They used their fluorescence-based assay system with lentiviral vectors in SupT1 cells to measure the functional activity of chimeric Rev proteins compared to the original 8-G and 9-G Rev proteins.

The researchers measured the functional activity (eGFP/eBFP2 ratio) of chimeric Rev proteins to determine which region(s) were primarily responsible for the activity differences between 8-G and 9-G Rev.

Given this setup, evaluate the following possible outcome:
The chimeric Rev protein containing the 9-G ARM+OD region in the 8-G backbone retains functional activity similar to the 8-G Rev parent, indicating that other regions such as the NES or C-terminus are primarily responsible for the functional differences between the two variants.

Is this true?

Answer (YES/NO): NO